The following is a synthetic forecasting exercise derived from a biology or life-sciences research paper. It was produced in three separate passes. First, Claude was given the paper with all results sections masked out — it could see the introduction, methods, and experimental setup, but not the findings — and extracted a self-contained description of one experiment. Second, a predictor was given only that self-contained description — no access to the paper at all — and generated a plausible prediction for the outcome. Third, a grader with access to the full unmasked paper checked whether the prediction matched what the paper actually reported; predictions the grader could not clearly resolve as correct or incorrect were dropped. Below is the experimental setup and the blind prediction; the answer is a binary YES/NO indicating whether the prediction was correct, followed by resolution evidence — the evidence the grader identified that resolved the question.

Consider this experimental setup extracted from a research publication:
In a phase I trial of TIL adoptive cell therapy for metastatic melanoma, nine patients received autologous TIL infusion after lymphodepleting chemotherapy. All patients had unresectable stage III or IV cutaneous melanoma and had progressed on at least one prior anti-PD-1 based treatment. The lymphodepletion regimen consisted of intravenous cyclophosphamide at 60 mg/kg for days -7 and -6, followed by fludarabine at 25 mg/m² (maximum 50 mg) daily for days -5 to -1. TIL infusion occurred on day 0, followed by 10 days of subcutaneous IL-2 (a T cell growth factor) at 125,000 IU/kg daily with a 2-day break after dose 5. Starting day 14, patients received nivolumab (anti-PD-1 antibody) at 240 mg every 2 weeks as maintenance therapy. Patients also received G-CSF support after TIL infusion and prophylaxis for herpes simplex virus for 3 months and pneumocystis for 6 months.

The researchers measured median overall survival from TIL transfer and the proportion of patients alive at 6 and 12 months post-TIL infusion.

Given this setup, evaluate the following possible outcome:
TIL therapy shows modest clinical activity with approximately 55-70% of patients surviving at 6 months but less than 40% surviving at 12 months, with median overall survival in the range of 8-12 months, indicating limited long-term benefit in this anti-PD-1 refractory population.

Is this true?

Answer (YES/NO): NO